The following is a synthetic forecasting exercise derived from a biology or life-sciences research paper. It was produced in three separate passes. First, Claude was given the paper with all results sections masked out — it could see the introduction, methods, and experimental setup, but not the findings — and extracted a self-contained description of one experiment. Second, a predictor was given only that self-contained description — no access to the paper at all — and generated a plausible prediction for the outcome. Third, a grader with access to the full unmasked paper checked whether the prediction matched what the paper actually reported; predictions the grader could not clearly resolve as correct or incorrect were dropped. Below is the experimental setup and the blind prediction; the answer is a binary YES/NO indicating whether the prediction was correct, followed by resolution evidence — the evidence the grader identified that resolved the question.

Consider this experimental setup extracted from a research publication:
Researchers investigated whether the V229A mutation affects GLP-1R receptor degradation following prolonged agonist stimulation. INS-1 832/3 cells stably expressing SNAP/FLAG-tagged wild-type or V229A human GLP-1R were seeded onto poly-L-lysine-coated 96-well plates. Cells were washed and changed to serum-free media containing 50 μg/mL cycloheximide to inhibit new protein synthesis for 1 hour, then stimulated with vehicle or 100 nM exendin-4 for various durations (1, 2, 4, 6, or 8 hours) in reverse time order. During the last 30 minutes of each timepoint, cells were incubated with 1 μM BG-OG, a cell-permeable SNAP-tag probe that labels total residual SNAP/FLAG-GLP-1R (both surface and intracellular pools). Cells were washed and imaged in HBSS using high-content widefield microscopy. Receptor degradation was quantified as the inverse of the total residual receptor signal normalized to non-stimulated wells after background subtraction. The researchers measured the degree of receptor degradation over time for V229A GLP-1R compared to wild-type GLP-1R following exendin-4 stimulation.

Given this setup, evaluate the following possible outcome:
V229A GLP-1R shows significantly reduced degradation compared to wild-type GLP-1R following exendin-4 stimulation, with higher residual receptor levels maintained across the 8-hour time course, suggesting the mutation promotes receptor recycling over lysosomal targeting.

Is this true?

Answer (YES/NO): NO